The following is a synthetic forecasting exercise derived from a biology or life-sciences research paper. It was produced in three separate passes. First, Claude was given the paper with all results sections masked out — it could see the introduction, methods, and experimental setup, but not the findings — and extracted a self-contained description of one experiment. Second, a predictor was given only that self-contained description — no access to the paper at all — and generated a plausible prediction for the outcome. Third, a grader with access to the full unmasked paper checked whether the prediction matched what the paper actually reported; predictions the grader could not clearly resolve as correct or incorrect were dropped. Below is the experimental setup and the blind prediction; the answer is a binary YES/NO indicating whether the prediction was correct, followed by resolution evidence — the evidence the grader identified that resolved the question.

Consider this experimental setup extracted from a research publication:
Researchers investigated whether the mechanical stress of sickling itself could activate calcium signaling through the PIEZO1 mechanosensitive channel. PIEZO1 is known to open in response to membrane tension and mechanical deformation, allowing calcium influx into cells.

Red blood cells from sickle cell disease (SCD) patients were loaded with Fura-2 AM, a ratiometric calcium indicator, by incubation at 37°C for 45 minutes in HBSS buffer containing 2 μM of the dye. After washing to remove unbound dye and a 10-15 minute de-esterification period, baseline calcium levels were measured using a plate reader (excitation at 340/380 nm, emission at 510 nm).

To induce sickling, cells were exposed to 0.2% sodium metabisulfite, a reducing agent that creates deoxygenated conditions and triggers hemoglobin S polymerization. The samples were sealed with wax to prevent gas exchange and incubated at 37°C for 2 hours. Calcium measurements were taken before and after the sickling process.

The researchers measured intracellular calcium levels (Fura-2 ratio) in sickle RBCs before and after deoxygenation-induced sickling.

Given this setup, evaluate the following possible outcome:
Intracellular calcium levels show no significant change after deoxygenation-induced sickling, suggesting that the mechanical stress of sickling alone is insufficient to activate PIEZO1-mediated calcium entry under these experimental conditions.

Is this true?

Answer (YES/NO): NO